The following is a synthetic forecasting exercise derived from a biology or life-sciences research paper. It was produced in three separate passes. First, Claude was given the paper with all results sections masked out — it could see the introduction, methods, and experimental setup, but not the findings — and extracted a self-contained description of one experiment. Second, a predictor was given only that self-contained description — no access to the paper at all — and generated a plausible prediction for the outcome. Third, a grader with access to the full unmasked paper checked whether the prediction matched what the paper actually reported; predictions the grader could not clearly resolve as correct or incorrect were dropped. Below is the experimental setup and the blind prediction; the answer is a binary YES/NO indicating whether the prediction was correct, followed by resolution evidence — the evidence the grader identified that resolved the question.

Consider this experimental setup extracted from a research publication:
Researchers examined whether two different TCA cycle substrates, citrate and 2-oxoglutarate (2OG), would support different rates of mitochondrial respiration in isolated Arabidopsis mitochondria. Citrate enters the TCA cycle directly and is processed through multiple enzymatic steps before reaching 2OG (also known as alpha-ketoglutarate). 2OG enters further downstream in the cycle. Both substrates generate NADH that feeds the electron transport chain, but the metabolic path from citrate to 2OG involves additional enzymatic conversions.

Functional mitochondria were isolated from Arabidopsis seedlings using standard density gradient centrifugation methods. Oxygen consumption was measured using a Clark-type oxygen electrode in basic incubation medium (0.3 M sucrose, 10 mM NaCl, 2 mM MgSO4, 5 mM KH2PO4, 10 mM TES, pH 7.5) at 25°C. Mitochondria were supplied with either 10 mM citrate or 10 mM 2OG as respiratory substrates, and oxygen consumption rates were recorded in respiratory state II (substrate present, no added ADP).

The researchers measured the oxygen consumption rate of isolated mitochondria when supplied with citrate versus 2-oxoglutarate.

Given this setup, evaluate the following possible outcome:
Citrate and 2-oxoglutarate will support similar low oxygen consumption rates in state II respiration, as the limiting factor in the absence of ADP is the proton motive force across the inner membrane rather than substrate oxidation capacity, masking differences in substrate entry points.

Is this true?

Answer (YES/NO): YES